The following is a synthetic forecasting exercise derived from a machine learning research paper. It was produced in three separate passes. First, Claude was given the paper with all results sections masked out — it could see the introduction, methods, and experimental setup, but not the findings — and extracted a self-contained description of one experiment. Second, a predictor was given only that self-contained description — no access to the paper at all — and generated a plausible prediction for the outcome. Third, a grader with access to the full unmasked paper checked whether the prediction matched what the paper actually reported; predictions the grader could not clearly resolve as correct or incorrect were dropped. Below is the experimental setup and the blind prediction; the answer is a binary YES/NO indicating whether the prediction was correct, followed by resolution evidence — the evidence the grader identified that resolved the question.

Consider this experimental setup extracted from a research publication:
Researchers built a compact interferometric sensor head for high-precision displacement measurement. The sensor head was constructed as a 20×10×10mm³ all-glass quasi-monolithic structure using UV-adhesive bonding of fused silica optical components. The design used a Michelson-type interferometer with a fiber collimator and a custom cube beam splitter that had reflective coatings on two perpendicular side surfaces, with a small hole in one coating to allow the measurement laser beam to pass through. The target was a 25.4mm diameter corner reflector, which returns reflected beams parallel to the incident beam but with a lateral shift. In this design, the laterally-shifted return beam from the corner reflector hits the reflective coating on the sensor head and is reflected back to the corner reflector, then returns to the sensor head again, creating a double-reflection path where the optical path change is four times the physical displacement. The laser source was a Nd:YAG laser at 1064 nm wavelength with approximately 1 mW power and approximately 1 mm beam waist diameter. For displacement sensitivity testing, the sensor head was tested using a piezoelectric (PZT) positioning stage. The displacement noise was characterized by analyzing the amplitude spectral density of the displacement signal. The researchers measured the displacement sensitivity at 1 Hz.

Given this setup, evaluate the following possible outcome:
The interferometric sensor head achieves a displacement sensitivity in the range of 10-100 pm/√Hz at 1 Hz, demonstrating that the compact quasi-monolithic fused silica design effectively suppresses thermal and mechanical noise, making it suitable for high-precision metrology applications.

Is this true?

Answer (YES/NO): NO